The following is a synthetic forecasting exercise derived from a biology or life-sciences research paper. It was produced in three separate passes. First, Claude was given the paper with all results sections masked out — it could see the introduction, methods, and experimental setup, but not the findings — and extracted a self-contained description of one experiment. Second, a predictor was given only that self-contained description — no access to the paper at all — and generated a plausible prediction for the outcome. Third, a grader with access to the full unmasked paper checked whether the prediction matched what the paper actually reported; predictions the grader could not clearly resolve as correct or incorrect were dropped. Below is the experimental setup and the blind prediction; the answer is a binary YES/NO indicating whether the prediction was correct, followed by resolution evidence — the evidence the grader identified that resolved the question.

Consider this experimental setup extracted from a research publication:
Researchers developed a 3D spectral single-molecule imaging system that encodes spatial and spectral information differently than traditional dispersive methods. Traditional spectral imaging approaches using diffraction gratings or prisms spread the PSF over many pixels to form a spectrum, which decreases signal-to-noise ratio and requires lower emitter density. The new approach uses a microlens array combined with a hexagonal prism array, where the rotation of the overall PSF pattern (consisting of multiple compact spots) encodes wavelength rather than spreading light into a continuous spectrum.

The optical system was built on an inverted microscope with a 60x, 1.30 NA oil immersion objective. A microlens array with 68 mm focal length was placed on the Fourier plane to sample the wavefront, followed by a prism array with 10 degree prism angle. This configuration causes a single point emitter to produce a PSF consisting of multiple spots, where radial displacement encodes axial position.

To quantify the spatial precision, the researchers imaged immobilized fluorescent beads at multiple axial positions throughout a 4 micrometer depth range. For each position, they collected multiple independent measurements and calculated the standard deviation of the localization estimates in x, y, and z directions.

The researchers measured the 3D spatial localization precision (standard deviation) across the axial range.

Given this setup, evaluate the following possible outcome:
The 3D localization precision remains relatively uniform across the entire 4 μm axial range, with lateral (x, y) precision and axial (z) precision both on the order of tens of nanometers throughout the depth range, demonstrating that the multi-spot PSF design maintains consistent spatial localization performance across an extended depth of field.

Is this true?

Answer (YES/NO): YES